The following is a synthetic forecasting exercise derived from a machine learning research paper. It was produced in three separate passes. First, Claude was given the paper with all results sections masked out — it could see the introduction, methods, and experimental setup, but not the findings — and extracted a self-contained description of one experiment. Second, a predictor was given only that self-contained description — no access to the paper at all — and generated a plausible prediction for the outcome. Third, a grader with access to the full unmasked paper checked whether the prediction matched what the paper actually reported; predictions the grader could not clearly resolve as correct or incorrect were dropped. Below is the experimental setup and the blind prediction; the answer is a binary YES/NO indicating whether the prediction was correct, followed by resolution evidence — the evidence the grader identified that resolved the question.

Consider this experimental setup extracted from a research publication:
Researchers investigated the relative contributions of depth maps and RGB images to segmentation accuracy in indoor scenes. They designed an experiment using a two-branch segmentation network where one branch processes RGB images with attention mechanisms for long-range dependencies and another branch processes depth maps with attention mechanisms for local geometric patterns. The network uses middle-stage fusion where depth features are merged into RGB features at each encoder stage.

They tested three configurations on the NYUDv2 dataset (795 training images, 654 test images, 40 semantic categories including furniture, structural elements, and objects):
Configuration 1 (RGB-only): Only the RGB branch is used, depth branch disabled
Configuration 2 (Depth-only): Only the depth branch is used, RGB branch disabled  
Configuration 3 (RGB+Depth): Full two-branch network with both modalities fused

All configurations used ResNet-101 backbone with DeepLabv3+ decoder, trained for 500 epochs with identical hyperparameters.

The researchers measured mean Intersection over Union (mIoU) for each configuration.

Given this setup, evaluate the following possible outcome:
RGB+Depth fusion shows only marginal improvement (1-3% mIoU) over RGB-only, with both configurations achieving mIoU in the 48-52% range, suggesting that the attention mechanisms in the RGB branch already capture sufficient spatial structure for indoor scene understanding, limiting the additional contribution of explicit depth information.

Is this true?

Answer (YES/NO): NO